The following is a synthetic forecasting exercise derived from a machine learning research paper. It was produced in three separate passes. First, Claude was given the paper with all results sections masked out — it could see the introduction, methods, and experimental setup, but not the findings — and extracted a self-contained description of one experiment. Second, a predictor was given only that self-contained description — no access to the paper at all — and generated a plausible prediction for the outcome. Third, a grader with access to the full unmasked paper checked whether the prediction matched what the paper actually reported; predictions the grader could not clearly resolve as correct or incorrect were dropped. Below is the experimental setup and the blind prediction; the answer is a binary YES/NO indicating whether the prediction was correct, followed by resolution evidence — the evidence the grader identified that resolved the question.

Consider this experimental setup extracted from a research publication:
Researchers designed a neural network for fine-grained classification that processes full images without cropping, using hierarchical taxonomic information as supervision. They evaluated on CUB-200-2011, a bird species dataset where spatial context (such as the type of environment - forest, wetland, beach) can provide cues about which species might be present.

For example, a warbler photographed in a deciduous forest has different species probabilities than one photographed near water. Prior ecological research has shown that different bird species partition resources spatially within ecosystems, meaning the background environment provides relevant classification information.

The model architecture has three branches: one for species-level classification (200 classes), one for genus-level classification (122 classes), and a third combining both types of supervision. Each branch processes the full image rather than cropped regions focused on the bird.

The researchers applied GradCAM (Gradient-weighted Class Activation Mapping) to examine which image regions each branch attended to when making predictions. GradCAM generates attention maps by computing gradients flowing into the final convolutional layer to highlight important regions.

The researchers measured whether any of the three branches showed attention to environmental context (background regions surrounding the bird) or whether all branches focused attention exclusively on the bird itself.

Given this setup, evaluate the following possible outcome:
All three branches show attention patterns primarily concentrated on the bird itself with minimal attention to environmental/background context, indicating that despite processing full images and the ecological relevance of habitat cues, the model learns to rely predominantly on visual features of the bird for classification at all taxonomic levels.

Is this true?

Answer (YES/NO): NO